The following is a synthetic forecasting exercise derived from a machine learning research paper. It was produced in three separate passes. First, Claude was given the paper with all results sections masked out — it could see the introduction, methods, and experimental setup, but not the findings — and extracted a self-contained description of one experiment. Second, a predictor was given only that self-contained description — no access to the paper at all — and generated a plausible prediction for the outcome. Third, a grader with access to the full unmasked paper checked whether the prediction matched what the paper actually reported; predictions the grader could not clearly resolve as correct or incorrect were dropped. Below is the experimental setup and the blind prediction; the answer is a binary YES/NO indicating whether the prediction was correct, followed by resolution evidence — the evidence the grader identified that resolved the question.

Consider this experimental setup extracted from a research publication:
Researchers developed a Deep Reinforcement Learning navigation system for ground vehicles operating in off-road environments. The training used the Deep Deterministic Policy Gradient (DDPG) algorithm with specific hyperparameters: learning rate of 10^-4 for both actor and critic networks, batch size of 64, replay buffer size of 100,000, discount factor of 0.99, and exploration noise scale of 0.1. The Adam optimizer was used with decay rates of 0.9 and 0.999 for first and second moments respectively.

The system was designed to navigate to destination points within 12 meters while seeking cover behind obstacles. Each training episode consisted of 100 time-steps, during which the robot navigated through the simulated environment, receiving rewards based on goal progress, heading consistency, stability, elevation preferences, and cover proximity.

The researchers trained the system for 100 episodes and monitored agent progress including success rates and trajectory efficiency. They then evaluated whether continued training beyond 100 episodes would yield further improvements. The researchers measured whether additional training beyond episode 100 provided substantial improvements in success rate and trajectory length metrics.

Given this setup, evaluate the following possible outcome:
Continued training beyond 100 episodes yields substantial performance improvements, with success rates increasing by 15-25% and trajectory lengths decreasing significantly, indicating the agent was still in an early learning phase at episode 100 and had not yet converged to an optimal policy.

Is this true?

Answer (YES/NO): NO